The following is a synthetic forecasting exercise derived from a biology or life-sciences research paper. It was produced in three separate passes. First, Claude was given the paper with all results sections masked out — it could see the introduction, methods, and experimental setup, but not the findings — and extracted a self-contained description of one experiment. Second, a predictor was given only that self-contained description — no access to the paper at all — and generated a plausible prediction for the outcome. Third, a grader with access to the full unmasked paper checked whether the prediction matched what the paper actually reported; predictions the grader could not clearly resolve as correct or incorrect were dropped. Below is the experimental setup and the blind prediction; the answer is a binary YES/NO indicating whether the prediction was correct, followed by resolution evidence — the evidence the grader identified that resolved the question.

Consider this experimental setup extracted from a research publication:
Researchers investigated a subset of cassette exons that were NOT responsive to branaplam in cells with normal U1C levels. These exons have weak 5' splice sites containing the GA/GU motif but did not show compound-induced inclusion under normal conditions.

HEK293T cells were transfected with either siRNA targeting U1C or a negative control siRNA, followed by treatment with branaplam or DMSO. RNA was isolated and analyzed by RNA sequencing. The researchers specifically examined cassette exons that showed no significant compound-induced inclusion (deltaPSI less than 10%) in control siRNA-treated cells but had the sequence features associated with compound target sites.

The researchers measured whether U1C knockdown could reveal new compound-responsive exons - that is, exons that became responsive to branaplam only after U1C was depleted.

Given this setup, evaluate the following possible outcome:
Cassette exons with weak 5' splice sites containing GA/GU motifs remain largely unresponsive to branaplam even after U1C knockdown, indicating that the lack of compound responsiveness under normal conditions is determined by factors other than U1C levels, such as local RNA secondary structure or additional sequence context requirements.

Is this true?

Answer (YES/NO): NO